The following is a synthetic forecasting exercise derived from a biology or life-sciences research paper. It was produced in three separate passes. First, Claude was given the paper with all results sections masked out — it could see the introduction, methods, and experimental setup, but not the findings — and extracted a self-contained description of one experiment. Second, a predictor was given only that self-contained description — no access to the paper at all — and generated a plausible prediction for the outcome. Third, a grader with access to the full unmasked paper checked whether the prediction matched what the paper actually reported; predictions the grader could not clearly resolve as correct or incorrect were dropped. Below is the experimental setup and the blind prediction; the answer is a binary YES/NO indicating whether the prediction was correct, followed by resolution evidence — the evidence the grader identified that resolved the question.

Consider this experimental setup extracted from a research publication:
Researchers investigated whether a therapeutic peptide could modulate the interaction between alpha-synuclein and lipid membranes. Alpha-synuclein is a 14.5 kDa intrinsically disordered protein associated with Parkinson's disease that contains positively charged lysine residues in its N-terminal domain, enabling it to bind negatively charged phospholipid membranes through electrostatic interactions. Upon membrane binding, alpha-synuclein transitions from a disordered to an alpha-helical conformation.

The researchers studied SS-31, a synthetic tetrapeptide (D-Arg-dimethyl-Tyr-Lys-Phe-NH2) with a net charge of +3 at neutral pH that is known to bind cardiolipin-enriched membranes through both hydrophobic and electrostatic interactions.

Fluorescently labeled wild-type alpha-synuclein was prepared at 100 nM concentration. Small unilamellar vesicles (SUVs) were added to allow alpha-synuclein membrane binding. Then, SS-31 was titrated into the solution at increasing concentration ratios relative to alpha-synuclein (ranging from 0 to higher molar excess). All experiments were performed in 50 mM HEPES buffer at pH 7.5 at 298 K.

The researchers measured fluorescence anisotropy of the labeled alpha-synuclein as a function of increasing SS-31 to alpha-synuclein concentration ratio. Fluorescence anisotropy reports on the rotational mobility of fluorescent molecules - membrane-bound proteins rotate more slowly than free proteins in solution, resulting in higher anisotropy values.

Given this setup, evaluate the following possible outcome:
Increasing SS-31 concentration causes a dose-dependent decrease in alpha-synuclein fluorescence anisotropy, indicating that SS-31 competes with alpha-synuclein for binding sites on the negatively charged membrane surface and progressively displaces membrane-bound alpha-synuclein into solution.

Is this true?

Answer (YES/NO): YES